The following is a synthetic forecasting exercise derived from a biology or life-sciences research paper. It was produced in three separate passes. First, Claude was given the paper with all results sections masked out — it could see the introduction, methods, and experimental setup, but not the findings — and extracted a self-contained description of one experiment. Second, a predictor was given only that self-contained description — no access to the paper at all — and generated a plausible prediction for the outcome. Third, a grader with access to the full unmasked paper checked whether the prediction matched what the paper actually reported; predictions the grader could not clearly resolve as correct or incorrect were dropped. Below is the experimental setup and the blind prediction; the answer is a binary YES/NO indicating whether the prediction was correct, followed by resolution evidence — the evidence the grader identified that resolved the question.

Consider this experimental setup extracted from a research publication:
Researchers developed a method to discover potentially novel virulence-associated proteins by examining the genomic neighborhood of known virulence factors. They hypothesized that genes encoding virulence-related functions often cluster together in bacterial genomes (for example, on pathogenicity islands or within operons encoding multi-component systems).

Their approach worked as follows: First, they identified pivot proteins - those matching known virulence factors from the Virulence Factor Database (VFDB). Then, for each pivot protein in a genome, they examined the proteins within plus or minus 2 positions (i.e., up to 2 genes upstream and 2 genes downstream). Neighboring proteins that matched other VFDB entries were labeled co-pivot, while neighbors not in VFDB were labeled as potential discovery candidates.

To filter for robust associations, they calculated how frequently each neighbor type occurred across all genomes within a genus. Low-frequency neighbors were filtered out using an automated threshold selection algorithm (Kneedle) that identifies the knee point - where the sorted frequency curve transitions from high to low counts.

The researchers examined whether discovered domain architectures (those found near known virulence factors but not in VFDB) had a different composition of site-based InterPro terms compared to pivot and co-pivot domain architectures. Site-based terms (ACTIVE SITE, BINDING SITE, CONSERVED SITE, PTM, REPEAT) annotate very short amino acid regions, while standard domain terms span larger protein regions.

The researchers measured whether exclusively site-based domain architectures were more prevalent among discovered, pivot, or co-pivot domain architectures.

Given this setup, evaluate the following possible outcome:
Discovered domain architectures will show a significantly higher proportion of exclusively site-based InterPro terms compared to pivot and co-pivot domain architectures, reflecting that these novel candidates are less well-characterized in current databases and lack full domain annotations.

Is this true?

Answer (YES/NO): NO